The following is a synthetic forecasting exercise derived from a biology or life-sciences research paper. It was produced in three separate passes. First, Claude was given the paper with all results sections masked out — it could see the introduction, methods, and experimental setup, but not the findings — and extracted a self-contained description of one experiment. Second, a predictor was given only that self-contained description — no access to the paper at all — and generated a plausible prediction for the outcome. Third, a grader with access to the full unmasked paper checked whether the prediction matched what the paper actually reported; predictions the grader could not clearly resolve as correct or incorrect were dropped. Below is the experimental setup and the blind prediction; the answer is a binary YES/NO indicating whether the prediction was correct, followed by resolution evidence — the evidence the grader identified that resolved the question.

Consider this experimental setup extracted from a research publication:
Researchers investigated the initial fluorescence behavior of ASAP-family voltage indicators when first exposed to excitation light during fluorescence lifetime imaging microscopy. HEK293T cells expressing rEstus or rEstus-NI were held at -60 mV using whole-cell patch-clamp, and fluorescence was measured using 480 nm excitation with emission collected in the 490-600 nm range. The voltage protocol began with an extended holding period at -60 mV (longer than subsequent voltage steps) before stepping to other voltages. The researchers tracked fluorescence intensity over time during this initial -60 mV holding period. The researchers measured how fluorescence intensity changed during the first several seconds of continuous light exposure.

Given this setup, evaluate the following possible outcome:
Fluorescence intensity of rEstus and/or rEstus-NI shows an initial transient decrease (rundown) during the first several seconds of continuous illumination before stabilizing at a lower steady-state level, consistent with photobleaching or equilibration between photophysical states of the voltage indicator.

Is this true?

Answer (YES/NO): YES